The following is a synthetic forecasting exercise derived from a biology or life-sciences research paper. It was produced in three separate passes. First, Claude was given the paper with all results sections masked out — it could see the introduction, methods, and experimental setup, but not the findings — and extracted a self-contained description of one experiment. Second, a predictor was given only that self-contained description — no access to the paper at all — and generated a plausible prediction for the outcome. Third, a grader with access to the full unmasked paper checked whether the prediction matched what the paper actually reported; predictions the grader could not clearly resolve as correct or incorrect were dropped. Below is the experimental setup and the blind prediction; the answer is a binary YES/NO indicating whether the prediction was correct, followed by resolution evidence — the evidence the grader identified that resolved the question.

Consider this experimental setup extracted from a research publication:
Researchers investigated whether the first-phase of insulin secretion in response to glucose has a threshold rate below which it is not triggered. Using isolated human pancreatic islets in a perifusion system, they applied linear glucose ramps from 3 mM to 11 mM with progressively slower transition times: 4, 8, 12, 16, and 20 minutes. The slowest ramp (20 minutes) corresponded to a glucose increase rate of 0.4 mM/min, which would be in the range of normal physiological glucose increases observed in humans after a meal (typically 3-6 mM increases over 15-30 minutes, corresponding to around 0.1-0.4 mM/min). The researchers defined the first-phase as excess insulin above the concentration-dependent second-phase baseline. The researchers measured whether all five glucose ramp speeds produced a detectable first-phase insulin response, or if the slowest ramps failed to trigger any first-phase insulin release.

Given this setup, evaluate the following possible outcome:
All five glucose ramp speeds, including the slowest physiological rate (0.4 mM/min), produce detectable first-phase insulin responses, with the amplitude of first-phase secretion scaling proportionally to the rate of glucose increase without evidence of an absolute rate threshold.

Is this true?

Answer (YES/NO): NO